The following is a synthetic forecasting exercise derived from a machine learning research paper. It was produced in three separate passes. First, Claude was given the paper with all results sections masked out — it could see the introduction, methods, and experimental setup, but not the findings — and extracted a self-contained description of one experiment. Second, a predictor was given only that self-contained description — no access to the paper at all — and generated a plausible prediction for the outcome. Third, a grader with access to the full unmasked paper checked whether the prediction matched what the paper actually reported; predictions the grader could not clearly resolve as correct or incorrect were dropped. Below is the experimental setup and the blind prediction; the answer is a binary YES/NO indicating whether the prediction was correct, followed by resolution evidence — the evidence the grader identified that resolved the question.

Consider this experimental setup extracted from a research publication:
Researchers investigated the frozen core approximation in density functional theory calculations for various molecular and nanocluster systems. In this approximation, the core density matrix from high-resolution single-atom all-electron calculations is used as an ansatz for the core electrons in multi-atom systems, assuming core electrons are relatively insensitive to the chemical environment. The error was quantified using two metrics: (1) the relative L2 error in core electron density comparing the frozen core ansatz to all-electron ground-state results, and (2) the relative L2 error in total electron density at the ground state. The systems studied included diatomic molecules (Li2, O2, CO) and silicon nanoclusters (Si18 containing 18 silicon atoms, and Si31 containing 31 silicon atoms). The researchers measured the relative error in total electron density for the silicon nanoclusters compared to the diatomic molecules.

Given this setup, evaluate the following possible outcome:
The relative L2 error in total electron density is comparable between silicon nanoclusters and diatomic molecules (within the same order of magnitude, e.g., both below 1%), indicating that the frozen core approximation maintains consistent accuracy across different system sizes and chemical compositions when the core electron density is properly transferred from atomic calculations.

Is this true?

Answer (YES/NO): NO